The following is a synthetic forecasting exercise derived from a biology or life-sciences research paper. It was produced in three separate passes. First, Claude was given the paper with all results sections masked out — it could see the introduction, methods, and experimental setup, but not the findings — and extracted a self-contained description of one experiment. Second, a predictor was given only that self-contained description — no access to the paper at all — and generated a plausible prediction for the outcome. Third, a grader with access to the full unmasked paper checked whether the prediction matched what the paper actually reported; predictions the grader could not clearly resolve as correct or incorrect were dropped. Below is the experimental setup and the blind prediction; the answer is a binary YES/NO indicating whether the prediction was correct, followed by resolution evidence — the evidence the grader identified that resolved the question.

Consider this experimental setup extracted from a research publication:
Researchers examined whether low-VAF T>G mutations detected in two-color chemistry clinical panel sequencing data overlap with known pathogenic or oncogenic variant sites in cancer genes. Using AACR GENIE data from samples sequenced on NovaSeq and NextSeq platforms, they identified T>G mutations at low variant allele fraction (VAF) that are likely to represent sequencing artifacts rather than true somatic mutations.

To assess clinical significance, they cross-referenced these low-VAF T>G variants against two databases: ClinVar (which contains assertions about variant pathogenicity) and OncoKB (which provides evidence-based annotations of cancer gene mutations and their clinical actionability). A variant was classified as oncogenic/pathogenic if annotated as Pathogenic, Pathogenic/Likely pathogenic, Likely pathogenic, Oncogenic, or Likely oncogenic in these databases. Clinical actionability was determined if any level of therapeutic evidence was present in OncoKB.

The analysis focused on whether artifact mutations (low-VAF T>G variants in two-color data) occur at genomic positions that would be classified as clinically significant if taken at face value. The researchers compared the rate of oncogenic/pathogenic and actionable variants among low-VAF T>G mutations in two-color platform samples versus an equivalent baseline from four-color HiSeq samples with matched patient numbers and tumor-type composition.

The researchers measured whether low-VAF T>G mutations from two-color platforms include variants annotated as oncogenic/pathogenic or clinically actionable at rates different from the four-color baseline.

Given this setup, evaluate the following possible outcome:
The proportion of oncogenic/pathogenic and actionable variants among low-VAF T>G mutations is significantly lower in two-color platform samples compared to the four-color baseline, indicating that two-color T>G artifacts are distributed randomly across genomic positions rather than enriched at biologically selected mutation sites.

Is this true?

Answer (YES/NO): NO